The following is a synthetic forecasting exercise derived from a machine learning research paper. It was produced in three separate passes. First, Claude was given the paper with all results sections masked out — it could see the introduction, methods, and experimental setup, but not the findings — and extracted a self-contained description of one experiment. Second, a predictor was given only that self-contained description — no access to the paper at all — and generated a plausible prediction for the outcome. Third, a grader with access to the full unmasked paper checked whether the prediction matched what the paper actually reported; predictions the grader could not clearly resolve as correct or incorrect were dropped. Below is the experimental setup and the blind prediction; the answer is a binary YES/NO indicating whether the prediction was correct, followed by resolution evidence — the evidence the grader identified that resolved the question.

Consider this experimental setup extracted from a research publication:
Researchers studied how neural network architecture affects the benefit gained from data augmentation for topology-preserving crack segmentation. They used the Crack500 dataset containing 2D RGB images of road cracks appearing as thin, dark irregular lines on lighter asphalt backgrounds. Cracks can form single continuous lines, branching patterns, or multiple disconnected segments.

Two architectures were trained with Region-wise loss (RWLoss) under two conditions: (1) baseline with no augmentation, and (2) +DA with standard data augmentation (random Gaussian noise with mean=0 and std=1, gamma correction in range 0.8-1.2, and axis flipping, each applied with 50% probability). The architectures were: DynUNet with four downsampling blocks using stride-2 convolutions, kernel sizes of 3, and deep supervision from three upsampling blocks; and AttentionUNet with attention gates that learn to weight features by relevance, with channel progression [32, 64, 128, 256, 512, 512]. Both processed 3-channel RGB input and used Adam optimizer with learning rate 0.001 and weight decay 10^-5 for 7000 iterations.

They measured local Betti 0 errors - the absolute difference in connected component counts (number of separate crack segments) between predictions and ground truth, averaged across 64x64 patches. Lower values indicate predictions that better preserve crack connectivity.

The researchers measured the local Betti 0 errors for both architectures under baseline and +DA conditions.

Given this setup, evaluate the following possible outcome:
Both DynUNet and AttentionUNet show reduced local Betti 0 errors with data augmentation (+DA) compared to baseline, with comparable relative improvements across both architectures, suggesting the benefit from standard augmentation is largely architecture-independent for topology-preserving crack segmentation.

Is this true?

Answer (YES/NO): NO